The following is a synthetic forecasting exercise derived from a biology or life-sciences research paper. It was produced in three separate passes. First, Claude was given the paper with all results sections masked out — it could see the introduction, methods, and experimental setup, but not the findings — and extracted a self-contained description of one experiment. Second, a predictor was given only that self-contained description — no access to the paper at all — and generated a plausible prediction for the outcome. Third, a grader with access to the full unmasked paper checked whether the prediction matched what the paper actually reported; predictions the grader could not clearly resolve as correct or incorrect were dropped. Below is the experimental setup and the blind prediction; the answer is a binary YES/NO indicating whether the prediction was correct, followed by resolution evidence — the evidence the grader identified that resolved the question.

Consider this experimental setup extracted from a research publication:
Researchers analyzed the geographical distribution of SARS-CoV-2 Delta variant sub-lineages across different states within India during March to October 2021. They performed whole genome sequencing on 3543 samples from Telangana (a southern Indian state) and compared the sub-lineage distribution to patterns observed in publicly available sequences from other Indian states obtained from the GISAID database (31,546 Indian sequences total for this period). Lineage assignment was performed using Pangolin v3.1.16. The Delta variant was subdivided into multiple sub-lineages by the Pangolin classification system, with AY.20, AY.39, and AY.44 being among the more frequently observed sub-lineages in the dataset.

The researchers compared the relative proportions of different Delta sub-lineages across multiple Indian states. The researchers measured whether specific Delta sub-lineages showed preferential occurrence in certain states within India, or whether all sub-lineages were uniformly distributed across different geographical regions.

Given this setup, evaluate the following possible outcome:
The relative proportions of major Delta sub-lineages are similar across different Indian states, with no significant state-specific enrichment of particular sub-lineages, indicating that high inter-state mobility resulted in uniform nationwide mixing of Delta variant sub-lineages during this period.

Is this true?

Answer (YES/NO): NO